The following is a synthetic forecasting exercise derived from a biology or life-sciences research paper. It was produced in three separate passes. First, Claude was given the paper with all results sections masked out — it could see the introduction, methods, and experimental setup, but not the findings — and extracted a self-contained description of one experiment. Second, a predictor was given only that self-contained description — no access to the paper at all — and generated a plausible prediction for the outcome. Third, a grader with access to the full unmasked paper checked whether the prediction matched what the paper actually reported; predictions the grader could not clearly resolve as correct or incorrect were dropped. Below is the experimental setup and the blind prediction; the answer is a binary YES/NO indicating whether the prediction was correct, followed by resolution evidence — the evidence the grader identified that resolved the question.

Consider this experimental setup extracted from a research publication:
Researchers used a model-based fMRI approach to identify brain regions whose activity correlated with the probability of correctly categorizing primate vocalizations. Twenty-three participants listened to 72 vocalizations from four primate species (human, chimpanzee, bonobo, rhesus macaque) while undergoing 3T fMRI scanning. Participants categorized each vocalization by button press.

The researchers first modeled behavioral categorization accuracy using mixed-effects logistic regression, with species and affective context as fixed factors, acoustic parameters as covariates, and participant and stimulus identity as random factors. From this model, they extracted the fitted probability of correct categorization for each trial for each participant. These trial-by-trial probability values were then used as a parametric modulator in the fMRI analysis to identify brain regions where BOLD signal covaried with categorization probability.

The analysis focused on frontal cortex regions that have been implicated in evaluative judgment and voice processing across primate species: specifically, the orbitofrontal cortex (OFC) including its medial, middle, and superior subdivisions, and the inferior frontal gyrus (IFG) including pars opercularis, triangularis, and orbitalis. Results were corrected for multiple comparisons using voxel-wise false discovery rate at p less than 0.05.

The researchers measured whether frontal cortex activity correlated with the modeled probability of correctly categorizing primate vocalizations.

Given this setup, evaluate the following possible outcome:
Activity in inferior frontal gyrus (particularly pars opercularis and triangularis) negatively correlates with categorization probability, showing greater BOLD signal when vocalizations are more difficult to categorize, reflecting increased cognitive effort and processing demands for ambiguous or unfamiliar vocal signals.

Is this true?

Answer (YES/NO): NO